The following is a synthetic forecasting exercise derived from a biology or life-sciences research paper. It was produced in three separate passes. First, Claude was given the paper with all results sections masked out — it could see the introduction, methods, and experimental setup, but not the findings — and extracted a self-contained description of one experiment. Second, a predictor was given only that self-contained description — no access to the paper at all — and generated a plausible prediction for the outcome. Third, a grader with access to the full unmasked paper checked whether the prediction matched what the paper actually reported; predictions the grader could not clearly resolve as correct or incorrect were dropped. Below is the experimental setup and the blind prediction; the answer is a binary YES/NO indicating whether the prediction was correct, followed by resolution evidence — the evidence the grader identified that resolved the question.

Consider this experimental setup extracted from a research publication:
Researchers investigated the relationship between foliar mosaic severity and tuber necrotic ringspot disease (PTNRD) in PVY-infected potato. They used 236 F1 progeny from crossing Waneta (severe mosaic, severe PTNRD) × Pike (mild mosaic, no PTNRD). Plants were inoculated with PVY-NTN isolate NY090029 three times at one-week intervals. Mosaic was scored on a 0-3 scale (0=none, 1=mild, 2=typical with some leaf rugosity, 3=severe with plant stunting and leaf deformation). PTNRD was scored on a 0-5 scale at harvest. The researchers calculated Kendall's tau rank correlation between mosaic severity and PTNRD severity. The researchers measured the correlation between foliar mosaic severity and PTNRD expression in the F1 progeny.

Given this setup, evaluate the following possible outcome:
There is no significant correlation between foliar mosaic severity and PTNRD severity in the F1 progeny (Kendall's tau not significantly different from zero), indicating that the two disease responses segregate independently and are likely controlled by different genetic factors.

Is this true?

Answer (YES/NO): NO